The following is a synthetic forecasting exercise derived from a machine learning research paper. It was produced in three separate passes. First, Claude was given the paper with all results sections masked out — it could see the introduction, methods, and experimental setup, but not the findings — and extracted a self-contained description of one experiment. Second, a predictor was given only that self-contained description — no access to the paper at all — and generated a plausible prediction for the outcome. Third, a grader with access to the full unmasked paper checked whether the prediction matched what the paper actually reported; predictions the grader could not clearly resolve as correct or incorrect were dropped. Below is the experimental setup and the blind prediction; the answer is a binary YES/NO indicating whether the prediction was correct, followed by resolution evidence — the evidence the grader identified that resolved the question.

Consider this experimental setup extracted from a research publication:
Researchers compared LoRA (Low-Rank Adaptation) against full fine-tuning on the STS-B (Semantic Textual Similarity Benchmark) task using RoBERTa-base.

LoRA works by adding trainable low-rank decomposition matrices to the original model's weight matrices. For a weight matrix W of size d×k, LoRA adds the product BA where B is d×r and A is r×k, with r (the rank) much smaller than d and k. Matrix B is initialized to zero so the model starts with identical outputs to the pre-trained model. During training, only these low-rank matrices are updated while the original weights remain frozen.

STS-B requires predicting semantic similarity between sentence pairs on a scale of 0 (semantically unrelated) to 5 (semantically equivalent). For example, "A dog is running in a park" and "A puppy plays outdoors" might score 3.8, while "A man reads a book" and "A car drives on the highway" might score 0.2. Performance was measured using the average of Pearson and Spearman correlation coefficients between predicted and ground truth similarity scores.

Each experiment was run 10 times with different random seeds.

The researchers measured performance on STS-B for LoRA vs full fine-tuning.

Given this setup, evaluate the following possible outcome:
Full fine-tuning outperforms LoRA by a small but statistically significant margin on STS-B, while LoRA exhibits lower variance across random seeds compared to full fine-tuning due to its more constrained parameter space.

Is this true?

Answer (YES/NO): NO